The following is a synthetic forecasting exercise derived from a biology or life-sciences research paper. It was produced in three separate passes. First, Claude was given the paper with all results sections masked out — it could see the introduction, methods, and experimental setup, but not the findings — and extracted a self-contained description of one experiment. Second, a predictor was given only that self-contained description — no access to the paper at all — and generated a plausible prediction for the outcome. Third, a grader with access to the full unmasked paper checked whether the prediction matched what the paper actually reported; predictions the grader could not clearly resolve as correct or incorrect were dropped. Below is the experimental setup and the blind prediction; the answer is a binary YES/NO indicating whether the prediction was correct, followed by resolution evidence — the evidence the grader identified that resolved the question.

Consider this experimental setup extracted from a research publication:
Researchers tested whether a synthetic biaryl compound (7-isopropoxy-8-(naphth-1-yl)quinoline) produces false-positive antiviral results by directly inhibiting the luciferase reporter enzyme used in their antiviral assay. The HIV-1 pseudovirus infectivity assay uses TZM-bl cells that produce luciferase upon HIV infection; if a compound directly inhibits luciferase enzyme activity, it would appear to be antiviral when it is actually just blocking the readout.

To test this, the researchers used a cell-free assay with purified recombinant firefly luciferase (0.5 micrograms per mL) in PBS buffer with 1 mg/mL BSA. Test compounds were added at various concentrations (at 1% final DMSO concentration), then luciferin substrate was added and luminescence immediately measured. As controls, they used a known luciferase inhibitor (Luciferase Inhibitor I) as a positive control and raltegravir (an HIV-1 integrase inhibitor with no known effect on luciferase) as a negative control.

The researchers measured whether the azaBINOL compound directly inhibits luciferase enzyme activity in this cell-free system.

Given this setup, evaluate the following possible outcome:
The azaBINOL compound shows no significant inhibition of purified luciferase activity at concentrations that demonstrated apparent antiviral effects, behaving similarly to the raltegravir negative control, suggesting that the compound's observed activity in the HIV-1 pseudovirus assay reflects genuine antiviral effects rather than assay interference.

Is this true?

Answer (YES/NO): YES